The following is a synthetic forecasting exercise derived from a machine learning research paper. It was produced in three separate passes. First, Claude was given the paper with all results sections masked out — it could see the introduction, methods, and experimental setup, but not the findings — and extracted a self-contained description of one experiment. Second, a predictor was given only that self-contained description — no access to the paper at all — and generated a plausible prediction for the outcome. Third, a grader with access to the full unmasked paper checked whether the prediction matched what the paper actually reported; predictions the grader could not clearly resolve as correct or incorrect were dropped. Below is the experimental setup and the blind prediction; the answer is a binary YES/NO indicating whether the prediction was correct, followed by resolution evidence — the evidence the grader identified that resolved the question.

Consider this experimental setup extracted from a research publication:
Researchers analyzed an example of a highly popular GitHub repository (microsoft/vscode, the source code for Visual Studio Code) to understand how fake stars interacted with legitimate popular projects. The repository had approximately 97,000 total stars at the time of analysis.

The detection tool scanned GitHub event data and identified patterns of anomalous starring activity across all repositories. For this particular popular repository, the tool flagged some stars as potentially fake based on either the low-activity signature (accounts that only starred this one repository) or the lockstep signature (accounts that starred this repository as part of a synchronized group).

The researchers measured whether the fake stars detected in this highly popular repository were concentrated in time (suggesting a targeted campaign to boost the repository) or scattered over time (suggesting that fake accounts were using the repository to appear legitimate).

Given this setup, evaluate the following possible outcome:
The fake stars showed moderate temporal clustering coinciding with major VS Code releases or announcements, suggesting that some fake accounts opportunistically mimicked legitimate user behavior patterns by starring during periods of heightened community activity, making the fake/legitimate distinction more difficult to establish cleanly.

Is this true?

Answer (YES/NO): NO